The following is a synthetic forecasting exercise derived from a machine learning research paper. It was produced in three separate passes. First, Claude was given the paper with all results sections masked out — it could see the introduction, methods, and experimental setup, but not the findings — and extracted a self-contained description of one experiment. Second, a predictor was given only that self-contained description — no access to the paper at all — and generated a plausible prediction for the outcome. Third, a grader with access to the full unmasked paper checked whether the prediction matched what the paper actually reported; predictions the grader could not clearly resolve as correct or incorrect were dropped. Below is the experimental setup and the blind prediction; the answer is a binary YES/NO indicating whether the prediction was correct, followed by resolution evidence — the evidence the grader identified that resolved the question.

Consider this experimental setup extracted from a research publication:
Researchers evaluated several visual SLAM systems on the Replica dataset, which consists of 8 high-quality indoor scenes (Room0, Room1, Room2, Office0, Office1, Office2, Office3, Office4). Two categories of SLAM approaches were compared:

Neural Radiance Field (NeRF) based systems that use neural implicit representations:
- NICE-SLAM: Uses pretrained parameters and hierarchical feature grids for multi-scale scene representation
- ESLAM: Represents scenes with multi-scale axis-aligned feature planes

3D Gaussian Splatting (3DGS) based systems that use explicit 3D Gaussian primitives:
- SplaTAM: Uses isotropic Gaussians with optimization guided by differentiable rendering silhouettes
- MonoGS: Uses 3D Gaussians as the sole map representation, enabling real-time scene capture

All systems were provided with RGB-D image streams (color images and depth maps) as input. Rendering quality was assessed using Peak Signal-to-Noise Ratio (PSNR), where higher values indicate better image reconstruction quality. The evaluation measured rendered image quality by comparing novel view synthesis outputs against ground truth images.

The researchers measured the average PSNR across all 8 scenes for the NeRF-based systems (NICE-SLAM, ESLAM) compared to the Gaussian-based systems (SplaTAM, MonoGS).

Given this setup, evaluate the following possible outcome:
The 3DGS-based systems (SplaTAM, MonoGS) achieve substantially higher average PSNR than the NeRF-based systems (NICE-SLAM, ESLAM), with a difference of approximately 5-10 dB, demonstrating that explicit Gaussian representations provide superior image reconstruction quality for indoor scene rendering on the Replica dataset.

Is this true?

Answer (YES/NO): YES